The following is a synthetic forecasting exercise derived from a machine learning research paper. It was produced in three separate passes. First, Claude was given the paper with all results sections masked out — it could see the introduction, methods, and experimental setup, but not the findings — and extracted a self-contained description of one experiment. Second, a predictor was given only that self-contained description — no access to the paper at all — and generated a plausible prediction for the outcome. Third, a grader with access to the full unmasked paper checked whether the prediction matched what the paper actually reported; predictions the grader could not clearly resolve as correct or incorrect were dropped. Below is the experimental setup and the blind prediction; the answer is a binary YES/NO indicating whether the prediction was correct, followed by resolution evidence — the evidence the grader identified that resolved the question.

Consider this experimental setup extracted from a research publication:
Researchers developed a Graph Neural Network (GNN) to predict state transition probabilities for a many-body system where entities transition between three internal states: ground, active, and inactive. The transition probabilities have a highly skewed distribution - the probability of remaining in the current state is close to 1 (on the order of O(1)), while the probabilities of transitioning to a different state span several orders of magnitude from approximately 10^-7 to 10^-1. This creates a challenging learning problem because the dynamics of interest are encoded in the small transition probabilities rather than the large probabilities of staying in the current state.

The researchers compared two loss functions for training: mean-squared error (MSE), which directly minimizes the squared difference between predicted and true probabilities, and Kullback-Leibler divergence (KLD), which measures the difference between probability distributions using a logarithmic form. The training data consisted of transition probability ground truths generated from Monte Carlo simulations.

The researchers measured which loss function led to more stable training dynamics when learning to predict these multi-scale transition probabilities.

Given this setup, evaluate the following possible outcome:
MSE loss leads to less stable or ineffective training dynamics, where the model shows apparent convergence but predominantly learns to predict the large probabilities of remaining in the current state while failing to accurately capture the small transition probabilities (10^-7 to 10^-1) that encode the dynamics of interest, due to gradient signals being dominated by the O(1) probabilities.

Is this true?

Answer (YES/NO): NO